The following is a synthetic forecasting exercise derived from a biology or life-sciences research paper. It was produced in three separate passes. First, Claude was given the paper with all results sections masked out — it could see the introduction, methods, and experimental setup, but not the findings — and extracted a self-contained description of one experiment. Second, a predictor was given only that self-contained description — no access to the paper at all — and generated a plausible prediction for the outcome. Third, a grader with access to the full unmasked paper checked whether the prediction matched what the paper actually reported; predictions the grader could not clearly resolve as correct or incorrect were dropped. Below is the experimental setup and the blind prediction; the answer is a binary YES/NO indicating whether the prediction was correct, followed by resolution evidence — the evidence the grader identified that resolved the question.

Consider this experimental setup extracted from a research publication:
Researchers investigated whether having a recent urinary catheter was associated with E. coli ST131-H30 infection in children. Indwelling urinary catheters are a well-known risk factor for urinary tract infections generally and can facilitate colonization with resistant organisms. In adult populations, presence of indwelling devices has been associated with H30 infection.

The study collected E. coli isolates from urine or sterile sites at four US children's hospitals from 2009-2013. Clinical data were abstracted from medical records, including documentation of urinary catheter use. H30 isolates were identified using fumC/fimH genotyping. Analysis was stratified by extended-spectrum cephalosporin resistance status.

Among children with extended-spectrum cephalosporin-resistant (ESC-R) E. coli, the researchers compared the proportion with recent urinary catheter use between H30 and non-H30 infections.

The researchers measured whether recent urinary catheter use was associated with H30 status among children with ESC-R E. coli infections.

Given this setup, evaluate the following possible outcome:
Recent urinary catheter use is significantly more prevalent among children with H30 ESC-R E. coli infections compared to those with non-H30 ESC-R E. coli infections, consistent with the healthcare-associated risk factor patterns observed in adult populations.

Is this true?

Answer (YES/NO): NO